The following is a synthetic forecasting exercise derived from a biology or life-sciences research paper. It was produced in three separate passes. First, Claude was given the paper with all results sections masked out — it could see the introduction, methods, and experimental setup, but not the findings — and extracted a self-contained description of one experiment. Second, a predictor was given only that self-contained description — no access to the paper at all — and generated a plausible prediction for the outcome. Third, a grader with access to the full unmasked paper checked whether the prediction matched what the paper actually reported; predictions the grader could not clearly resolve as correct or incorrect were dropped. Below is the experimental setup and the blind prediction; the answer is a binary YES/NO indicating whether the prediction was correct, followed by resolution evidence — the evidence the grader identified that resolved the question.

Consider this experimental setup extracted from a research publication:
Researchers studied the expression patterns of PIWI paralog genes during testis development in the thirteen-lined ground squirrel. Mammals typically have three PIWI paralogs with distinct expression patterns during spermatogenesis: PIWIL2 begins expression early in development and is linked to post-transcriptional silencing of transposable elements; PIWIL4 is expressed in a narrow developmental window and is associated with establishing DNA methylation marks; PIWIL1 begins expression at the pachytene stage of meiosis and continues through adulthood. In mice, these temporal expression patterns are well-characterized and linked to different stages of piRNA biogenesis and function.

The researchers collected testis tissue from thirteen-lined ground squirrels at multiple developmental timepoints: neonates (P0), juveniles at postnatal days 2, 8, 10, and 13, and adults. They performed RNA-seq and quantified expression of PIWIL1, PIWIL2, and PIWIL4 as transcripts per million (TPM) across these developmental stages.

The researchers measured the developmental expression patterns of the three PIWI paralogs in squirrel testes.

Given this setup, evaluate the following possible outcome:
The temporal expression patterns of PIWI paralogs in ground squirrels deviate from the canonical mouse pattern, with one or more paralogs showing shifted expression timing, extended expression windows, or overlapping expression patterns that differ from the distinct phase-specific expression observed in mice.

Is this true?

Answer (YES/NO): YES